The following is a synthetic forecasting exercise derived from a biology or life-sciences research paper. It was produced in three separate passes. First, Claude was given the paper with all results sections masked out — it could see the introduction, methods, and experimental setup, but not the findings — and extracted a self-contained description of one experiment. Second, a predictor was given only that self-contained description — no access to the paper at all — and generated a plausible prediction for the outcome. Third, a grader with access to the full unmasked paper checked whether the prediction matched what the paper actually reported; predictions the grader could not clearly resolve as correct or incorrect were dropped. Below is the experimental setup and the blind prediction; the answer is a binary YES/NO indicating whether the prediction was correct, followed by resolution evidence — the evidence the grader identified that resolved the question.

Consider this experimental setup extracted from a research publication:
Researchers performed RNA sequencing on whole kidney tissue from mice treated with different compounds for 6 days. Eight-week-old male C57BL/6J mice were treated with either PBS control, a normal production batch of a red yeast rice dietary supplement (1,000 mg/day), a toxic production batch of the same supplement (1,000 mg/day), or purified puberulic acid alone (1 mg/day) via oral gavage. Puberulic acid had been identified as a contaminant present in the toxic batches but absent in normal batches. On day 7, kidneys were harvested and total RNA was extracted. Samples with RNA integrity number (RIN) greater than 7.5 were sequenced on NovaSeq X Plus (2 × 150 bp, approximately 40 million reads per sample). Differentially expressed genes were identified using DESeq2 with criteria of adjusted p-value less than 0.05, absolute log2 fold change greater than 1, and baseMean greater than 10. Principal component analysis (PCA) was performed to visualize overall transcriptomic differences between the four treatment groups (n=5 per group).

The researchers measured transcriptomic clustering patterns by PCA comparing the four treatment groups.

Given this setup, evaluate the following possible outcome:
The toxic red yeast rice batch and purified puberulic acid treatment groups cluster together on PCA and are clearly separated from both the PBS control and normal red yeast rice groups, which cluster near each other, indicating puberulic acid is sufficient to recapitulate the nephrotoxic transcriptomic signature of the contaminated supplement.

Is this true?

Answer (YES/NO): YES